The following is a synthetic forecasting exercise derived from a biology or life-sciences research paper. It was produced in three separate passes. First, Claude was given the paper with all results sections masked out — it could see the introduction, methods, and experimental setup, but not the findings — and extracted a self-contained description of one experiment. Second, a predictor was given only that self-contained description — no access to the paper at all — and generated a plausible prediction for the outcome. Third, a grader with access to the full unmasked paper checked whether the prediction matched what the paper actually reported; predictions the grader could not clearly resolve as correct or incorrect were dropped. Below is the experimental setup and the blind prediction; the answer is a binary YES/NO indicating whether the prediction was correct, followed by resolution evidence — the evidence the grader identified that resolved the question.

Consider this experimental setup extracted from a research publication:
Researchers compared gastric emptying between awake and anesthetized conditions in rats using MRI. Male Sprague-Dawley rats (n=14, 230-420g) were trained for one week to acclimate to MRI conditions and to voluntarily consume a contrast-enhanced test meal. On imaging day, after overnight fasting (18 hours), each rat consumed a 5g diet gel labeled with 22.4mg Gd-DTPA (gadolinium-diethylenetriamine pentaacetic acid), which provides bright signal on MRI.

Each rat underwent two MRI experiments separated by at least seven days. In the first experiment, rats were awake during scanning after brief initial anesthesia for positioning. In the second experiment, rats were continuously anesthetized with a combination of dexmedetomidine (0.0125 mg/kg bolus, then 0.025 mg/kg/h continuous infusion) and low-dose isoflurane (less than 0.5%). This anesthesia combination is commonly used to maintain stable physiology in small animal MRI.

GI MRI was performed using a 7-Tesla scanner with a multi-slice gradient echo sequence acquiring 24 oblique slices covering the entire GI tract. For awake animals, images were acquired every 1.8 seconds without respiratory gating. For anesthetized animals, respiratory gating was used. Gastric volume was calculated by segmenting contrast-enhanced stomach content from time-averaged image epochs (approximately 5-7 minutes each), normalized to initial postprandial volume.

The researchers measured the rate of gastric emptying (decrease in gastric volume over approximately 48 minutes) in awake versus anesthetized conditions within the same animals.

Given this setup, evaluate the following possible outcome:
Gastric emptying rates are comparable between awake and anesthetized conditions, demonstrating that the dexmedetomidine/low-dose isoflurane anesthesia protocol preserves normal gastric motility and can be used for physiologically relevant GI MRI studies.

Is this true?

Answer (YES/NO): NO